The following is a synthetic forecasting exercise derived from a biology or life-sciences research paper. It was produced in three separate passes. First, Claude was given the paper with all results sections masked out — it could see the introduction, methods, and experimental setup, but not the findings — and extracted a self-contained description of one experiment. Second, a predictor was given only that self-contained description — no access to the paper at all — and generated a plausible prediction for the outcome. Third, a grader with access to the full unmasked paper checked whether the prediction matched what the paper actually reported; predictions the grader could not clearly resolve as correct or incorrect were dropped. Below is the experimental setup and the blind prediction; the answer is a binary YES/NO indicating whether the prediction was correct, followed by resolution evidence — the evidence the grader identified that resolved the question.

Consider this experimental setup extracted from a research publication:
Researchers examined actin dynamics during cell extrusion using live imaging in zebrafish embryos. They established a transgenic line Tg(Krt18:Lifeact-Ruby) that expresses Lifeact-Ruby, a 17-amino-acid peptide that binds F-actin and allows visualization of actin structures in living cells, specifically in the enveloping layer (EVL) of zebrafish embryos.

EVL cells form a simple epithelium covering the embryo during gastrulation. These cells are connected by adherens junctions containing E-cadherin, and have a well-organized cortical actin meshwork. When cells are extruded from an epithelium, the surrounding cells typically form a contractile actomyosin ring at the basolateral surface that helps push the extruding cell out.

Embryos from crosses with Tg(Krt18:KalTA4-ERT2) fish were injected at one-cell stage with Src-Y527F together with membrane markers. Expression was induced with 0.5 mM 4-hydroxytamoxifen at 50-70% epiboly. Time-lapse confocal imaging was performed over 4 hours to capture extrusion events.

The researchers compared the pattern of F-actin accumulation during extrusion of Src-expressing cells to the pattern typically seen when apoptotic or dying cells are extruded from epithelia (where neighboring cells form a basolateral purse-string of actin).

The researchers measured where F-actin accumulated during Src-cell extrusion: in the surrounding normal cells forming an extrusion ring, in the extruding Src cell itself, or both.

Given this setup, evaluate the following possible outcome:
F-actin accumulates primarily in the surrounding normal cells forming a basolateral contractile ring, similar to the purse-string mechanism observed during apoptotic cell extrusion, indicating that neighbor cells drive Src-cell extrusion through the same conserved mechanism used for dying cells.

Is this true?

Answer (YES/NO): NO